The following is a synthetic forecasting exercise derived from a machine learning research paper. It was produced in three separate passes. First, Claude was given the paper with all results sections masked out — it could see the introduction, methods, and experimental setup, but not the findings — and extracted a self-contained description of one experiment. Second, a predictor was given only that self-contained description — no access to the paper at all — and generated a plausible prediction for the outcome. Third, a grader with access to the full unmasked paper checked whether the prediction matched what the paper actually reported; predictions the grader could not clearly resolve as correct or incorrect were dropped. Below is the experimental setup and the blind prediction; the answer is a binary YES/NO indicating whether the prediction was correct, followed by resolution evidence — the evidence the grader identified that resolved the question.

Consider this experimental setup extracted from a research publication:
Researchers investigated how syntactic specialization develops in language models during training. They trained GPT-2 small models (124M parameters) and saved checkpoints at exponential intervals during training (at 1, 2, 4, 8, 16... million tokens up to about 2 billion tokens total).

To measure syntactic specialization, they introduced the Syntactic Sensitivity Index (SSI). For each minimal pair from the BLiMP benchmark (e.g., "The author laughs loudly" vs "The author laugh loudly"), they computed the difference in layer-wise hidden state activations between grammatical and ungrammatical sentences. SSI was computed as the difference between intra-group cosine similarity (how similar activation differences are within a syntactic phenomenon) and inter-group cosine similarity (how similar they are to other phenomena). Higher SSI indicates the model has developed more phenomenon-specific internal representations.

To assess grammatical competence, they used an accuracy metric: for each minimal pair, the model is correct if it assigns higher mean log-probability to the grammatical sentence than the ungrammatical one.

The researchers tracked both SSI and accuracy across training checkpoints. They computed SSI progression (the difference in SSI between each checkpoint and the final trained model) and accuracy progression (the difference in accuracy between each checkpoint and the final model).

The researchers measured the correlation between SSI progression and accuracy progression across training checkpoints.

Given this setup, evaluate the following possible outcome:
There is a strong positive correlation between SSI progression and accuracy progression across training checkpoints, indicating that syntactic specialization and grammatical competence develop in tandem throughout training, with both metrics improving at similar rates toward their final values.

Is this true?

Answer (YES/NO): YES